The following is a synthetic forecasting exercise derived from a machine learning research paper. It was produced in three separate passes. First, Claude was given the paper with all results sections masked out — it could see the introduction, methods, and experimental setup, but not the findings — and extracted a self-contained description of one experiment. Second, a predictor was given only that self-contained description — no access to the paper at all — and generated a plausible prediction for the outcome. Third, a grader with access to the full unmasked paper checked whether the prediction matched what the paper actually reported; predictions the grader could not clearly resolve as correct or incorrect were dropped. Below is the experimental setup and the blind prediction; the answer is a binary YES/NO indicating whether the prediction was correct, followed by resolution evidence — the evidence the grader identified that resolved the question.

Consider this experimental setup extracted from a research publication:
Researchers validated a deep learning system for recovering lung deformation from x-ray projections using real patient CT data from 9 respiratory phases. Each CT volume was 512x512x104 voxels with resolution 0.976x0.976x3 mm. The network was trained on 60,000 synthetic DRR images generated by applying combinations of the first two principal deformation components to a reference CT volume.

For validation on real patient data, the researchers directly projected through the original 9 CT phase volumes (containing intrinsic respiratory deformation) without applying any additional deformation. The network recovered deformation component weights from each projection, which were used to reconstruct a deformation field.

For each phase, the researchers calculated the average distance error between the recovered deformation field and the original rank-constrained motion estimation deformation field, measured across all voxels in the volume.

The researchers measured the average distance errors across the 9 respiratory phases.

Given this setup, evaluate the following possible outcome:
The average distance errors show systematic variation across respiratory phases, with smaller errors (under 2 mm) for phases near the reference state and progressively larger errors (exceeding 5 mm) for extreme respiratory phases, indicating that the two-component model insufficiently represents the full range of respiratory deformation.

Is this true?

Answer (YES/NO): NO